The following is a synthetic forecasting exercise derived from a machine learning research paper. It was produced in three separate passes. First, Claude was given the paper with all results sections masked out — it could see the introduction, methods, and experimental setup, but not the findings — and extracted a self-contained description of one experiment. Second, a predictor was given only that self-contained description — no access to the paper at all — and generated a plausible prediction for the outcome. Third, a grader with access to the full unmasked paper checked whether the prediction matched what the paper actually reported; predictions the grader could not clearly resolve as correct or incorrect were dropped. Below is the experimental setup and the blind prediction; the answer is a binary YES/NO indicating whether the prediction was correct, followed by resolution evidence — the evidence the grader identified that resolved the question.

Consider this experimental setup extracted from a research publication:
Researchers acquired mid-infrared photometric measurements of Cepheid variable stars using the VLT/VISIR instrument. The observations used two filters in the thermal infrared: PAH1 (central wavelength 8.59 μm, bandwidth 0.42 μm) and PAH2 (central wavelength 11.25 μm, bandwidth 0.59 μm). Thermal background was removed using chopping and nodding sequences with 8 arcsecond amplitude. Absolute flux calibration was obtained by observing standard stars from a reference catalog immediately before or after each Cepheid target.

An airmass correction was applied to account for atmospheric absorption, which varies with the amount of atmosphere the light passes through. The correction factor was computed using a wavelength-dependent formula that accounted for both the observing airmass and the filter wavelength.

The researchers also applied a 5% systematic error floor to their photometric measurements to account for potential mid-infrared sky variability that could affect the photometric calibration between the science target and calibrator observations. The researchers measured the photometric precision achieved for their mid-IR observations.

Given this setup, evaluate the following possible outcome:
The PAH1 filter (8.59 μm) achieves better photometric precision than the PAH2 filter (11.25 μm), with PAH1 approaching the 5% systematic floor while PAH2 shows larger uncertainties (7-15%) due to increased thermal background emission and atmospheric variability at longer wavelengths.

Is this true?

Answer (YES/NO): NO